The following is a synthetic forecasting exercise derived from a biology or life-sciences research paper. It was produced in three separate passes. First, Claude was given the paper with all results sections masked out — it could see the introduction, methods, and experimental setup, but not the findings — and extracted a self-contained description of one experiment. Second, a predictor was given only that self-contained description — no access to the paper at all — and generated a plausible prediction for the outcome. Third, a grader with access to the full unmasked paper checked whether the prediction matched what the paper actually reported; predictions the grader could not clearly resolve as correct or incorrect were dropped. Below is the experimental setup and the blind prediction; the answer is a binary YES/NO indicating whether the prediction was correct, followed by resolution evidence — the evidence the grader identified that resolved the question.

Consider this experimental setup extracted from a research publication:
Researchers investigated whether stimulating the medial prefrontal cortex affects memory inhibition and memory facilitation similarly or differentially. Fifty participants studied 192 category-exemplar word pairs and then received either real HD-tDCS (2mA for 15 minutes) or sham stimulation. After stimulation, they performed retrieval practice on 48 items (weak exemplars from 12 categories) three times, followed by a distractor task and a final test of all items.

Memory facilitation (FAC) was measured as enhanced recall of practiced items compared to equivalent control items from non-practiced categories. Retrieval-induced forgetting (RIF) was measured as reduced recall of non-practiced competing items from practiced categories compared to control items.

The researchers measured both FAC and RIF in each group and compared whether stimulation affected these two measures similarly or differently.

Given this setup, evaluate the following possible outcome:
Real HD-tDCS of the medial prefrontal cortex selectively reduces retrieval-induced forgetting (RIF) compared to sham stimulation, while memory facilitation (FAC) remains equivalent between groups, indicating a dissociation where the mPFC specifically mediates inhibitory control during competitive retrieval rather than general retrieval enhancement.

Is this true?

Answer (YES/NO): YES